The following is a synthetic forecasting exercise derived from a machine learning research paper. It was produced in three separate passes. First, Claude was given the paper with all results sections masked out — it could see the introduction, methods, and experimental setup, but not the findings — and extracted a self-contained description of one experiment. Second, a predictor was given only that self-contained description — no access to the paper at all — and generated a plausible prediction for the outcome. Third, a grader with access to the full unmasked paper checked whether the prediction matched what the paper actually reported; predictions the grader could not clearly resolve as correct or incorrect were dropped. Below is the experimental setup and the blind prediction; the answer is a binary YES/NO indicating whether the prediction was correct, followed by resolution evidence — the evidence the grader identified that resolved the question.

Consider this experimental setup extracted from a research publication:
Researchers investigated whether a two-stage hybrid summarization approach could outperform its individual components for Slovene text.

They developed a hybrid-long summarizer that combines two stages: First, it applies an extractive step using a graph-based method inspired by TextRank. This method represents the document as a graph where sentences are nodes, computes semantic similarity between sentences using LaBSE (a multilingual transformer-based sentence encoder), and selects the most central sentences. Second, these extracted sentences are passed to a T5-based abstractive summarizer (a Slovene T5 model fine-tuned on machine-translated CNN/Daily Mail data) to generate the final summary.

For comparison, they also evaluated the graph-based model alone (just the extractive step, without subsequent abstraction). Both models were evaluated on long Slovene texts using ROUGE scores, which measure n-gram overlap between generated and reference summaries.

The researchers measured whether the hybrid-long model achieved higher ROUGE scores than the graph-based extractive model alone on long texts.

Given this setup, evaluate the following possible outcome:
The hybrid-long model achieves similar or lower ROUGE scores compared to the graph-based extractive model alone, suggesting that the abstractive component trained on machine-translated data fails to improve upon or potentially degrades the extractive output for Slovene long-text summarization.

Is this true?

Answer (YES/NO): YES